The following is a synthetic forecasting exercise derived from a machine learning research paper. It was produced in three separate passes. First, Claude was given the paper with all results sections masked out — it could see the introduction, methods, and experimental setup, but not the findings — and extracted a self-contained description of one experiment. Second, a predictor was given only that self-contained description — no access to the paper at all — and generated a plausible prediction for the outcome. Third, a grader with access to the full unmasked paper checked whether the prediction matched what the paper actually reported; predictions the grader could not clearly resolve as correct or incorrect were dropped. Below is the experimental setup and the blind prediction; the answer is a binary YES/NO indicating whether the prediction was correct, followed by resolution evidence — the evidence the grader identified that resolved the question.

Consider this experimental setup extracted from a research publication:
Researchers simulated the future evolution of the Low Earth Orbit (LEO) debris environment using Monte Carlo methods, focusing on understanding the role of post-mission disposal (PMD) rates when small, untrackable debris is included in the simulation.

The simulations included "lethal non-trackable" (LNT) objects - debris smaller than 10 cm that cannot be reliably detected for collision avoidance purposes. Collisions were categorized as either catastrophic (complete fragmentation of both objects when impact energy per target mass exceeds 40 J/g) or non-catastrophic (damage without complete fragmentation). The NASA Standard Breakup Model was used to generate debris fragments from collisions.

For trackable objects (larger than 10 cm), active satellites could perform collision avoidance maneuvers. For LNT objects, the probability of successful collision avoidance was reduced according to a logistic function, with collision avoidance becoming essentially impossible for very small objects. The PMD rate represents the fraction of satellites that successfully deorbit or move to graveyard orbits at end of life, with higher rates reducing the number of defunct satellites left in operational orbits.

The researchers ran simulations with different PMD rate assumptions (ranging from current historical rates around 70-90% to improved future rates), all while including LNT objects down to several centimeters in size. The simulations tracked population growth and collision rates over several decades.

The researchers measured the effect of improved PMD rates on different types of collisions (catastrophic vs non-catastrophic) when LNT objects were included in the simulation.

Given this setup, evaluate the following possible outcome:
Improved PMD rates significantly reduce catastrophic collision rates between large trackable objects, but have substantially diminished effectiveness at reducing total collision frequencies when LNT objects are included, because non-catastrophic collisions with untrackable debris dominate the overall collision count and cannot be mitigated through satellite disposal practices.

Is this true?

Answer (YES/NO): NO